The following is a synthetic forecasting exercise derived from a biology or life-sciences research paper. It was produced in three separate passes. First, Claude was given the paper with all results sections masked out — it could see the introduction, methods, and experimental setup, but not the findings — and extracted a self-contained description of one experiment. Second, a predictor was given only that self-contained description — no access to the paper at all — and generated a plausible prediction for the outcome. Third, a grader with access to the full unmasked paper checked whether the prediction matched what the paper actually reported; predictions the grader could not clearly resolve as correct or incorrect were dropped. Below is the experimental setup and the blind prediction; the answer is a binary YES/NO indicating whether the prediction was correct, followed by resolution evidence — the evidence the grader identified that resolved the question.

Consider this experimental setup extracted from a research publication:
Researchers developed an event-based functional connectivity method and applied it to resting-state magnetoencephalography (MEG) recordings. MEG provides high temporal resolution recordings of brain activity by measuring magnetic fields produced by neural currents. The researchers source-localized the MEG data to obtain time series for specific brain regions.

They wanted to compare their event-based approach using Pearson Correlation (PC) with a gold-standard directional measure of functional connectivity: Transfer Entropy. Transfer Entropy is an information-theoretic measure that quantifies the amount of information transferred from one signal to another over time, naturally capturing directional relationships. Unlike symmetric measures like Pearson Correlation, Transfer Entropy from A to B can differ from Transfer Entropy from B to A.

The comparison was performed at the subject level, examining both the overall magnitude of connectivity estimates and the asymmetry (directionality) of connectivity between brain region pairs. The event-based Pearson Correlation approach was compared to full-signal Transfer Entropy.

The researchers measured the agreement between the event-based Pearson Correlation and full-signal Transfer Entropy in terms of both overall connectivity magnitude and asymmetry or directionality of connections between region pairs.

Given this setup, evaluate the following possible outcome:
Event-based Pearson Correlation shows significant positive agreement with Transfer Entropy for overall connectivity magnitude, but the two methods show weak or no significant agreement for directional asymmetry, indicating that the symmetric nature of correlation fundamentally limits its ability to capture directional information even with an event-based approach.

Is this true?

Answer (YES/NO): YES